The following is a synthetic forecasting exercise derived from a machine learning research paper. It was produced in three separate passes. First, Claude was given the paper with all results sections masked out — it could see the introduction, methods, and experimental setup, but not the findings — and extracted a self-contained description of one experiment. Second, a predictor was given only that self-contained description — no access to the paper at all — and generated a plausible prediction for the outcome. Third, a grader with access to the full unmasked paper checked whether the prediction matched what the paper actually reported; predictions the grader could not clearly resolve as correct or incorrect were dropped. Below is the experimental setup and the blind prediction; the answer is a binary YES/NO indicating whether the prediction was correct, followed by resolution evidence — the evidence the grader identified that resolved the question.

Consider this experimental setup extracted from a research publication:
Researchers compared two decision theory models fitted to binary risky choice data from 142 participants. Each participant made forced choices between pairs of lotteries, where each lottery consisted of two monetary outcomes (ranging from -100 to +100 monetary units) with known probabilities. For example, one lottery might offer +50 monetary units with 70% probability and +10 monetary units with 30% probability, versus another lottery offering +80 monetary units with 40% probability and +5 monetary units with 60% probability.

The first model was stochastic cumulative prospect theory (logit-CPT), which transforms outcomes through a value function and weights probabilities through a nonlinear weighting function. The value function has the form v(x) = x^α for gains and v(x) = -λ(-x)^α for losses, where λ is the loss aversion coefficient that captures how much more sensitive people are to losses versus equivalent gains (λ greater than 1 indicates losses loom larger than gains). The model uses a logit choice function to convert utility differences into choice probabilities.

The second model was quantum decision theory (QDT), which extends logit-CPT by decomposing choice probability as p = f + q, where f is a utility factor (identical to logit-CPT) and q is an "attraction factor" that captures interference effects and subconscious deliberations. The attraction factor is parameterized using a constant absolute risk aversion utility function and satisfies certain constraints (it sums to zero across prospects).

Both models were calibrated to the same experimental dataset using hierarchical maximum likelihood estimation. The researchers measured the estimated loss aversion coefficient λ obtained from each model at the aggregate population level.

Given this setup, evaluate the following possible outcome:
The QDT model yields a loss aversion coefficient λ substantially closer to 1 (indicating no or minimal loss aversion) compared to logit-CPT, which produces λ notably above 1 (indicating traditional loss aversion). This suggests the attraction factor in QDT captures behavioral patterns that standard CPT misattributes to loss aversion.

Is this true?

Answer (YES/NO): NO